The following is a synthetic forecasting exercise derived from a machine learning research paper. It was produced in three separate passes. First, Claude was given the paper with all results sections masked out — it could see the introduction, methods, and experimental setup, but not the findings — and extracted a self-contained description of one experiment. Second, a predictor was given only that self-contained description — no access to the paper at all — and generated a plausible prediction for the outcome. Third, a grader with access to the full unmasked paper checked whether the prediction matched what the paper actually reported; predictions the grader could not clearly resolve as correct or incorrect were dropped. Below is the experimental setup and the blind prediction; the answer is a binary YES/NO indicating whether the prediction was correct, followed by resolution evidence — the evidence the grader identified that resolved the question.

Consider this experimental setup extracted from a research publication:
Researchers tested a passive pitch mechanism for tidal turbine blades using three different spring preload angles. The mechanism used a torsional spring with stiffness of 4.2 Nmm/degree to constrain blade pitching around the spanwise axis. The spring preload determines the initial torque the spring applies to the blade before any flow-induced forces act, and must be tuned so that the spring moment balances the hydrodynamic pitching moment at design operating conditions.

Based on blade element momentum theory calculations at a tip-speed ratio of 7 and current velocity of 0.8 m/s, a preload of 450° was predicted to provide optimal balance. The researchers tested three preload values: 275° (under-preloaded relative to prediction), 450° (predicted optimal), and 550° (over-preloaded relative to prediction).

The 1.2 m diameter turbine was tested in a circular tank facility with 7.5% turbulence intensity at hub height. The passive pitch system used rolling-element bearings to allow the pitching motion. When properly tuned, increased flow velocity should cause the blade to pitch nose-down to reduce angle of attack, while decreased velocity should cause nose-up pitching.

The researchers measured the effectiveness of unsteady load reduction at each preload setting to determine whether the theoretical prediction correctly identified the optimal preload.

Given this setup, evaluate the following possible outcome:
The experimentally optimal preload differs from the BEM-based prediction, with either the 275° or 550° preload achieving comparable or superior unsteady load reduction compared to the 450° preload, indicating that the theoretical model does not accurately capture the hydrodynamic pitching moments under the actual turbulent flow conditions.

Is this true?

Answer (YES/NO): NO